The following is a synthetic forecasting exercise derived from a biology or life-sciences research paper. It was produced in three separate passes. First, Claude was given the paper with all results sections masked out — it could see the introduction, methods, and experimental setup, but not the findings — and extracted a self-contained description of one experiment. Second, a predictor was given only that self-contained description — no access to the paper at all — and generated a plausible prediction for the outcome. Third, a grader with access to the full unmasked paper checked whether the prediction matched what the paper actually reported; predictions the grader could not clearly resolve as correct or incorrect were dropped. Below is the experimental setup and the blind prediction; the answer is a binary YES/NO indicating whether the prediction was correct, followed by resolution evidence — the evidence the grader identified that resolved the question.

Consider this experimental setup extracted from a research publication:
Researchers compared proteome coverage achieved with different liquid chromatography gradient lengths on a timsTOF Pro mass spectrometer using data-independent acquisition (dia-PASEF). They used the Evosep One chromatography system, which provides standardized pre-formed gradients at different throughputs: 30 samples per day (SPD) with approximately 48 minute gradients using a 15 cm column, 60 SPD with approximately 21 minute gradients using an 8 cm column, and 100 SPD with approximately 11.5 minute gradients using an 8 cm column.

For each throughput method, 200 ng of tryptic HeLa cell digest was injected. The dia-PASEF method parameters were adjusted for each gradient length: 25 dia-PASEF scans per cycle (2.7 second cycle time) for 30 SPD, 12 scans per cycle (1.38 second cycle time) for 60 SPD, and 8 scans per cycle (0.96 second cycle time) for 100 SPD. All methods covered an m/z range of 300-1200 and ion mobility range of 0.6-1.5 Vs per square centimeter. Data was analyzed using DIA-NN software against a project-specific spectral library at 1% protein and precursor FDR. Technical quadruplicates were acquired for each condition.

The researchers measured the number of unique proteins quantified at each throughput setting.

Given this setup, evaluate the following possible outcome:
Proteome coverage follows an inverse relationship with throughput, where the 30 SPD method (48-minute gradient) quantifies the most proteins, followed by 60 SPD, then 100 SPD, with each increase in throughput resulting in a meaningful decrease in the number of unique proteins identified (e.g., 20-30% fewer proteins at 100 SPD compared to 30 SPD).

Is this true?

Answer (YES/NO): NO